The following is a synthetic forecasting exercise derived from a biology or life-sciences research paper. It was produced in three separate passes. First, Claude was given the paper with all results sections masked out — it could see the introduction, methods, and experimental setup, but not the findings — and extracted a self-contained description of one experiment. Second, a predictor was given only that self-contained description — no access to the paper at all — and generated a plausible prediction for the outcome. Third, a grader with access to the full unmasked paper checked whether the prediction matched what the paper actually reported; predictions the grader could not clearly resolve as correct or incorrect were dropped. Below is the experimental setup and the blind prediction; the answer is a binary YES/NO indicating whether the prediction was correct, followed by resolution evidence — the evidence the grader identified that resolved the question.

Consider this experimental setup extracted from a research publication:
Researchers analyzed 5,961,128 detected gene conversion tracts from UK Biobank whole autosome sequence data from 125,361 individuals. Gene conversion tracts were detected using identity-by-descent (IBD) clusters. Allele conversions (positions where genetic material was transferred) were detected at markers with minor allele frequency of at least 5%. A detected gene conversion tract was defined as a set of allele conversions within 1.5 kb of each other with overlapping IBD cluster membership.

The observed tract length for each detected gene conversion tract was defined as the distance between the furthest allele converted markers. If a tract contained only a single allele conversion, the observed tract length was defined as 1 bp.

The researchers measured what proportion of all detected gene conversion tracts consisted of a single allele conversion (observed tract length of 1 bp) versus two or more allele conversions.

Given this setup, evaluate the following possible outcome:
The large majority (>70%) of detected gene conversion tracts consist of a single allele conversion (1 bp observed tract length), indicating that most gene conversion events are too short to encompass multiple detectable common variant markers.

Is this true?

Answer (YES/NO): YES